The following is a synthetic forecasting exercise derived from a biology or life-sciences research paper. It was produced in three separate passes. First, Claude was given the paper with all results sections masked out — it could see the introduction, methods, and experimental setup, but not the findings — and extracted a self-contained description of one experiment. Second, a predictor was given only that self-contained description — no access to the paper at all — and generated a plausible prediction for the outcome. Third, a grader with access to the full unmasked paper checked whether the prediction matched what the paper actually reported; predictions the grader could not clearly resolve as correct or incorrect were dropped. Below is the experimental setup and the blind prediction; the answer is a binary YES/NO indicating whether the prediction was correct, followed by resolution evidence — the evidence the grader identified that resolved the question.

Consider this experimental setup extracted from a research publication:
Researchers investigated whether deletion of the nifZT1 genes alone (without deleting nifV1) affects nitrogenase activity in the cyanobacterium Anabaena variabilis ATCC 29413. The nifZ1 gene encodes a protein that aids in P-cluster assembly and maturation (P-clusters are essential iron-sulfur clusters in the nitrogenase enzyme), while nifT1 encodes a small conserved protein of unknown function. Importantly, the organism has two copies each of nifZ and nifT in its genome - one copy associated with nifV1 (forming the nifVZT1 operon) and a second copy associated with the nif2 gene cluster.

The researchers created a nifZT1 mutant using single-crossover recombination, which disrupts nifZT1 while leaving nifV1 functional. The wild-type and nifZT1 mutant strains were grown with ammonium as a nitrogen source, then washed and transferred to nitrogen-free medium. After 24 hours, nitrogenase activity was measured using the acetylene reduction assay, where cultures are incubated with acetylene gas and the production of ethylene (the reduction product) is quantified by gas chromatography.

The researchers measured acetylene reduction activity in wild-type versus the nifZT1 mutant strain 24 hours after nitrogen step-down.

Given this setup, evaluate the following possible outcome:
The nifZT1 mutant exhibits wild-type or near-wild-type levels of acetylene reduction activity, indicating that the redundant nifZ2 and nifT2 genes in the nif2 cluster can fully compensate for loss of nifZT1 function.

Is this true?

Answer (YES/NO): YES